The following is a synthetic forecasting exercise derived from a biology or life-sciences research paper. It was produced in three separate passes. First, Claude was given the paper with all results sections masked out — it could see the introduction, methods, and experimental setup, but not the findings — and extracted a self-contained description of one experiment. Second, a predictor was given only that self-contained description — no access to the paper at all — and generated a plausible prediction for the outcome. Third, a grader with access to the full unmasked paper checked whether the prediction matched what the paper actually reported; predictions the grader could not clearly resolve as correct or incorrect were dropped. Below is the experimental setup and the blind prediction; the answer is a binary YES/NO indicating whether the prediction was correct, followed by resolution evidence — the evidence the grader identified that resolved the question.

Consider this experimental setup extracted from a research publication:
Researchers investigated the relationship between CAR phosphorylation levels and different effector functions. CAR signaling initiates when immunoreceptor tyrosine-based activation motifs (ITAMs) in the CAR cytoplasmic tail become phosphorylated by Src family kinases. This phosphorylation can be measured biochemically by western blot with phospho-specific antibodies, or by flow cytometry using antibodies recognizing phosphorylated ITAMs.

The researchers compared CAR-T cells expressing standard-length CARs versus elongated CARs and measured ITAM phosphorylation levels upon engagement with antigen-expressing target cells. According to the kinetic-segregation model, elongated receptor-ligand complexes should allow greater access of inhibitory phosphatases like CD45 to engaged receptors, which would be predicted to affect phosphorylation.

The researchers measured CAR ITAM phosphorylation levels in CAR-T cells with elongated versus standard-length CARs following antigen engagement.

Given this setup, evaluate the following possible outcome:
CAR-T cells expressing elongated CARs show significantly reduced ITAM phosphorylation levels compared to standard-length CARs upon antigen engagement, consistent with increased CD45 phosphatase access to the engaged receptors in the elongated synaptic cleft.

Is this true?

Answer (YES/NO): YES